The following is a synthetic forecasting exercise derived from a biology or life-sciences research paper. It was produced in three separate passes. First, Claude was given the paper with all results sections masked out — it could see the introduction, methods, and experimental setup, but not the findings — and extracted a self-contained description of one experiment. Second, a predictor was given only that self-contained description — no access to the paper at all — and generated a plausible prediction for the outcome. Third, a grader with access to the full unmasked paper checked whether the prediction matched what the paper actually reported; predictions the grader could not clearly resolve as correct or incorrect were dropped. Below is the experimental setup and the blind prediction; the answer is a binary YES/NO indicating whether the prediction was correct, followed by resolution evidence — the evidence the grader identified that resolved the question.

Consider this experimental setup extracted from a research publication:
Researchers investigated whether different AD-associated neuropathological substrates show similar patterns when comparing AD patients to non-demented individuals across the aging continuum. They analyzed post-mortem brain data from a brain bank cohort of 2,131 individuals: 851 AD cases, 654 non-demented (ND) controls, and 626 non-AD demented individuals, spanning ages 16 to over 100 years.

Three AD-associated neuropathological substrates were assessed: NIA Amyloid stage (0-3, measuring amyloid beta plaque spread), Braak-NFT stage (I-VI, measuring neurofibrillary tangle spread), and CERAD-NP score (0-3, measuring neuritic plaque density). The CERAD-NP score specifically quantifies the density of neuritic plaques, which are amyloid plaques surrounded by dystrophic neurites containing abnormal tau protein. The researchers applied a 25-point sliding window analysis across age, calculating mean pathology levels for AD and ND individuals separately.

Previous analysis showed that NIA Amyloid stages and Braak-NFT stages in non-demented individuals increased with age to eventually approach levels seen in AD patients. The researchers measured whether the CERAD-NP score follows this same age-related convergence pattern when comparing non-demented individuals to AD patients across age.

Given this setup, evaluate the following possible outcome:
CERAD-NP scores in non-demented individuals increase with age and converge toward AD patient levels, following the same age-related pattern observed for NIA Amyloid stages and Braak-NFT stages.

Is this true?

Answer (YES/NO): NO